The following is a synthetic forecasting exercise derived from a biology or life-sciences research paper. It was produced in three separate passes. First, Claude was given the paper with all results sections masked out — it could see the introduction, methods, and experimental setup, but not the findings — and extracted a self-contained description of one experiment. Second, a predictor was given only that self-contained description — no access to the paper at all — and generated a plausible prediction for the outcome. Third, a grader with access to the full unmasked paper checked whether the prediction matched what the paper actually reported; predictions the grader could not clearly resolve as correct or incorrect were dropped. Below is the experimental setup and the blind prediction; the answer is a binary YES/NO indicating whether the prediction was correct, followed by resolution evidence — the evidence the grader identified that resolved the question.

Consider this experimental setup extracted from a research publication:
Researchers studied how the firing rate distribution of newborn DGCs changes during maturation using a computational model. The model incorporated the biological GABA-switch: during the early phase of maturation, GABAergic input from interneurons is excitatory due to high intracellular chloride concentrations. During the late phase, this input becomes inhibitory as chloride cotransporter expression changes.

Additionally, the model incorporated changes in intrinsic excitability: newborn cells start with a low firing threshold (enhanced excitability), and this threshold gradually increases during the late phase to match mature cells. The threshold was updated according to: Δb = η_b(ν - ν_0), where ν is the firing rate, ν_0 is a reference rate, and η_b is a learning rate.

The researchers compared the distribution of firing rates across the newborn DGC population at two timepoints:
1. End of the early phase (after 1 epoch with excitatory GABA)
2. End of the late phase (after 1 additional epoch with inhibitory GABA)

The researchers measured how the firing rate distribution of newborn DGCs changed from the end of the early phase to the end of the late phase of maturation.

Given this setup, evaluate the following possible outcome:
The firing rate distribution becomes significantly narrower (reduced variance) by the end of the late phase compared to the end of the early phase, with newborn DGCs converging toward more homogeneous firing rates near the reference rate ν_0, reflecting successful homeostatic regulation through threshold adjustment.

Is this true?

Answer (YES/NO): NO